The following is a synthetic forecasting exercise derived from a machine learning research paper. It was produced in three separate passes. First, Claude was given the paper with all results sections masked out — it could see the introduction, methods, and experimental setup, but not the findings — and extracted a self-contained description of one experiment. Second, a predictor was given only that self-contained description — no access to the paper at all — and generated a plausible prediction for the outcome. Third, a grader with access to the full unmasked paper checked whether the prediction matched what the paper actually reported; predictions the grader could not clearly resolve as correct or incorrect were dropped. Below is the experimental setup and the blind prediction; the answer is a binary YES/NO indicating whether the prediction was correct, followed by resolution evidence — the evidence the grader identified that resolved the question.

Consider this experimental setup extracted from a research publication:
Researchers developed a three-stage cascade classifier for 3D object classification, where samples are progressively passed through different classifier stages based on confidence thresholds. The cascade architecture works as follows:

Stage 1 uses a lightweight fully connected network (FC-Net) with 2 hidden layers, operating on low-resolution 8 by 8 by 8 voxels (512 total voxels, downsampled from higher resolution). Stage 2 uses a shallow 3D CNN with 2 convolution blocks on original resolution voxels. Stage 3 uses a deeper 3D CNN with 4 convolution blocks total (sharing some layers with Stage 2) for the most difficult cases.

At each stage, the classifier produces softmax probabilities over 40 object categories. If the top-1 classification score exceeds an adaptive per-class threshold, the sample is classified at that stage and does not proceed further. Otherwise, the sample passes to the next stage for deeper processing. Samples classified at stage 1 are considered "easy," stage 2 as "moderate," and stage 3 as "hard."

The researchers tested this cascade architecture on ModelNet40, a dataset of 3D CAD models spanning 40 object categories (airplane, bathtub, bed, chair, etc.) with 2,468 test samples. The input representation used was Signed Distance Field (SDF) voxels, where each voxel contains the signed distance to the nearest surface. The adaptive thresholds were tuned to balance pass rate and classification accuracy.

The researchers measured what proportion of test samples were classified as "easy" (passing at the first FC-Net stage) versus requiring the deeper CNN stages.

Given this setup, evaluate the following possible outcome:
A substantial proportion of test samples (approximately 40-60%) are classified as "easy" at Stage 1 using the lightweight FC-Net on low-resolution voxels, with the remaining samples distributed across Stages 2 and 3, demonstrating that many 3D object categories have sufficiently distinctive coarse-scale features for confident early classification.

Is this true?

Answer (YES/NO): NO